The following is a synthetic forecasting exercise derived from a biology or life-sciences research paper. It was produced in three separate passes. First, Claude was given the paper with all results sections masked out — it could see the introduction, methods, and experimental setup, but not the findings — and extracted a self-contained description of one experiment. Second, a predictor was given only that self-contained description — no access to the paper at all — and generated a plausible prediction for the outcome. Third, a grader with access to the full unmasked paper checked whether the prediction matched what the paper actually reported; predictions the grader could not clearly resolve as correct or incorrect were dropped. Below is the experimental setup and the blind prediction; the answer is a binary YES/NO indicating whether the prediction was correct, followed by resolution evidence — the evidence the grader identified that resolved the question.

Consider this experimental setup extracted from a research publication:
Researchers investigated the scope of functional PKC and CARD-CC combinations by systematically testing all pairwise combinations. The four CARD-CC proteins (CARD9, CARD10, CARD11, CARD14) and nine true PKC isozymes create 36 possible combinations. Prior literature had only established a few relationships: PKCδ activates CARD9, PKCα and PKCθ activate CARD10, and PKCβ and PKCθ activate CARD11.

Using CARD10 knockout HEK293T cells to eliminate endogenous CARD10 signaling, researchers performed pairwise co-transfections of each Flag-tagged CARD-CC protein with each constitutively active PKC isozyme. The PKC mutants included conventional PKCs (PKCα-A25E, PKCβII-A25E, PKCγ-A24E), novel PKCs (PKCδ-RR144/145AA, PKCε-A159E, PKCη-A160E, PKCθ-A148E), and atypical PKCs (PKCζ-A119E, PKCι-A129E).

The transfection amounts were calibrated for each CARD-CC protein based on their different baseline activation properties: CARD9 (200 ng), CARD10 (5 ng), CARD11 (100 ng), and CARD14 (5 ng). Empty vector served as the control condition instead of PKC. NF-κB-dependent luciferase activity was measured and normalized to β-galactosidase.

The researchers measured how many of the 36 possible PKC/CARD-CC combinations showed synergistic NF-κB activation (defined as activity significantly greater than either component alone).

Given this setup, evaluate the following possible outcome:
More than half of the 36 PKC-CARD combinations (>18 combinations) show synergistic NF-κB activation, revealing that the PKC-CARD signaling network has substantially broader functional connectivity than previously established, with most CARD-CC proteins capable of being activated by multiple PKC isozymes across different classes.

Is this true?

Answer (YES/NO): YES